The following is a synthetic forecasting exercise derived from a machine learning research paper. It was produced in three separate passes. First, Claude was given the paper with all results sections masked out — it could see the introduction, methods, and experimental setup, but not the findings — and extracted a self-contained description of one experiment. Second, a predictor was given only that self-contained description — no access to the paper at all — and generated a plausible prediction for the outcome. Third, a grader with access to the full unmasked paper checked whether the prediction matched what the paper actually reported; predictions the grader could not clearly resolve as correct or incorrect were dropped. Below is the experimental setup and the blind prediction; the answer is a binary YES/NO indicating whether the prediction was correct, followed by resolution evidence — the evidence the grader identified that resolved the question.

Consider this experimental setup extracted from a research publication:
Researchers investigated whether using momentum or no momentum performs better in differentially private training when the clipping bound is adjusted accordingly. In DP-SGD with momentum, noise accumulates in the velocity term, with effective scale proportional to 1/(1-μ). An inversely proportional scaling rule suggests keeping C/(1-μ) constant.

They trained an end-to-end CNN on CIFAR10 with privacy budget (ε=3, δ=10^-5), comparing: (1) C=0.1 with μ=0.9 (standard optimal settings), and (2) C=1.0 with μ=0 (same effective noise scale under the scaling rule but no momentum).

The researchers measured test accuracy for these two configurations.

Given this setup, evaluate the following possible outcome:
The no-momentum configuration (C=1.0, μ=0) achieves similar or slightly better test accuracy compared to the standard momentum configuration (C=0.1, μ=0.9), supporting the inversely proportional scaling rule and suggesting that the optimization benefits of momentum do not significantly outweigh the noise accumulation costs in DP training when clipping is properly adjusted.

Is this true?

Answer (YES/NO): NO